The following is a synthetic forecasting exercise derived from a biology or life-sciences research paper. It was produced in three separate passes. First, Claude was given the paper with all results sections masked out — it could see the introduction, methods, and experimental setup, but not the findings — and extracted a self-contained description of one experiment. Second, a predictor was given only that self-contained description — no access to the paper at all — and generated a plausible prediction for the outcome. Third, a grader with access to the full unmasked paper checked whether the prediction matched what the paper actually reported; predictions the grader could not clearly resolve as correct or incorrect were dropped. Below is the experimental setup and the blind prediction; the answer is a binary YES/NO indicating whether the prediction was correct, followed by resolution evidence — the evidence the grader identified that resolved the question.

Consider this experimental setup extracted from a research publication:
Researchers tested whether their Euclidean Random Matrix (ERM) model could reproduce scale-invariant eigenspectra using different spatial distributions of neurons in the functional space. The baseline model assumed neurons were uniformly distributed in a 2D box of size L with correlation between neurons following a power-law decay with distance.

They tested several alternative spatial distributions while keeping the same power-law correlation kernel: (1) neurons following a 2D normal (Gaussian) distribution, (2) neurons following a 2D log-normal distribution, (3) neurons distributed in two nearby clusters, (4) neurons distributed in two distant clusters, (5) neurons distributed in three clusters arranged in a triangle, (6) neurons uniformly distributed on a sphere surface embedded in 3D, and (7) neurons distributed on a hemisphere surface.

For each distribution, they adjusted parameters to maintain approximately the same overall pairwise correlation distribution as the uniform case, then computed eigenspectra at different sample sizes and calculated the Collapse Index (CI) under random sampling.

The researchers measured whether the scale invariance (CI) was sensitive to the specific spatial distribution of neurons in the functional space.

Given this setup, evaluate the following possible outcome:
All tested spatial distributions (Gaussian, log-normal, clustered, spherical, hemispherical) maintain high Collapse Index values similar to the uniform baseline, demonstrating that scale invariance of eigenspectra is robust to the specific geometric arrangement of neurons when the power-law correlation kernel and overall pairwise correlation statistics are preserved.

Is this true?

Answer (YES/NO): NO